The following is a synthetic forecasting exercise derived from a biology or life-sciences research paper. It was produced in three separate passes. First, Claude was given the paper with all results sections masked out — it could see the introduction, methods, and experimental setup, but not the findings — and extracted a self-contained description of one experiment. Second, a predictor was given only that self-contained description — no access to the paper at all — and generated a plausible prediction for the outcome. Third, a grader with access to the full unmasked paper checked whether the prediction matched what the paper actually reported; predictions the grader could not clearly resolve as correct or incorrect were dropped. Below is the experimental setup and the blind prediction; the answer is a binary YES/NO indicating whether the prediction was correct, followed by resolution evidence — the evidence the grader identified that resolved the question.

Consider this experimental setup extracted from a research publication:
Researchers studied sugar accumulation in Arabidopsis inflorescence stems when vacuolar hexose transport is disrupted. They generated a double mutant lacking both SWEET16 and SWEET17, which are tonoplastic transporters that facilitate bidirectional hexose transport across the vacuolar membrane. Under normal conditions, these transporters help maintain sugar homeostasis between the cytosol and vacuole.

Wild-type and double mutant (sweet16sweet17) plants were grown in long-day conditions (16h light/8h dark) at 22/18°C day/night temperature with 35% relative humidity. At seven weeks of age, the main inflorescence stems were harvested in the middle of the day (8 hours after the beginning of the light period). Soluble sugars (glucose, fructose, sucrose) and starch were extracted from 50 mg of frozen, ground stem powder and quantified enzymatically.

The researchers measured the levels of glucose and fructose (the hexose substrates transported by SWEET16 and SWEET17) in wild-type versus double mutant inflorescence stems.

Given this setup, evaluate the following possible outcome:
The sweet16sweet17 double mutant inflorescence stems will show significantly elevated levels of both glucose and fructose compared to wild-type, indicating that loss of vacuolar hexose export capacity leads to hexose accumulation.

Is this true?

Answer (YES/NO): YES